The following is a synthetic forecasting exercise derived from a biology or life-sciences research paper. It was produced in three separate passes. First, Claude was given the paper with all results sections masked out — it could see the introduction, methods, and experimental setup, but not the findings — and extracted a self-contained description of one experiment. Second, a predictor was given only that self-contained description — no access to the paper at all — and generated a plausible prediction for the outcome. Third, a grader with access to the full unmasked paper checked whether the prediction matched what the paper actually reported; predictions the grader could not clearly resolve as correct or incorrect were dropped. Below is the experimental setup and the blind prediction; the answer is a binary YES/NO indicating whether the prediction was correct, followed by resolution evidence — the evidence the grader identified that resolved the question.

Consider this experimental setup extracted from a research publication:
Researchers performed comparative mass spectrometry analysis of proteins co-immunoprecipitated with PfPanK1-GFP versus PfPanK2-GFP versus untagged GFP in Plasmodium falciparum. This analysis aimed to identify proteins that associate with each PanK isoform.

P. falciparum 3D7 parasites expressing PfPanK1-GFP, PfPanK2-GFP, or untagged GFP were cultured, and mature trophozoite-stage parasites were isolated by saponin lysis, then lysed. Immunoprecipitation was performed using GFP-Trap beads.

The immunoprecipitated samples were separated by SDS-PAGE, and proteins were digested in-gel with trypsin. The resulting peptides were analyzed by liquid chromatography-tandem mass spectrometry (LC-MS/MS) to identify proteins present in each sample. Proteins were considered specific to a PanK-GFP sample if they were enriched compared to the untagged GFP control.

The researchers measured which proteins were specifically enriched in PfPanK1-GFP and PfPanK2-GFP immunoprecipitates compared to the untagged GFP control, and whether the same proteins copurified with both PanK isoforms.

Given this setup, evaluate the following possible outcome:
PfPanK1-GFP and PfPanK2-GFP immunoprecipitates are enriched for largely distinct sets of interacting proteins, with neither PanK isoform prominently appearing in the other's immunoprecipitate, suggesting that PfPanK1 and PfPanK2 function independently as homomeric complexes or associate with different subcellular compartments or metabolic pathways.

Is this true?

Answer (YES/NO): NO